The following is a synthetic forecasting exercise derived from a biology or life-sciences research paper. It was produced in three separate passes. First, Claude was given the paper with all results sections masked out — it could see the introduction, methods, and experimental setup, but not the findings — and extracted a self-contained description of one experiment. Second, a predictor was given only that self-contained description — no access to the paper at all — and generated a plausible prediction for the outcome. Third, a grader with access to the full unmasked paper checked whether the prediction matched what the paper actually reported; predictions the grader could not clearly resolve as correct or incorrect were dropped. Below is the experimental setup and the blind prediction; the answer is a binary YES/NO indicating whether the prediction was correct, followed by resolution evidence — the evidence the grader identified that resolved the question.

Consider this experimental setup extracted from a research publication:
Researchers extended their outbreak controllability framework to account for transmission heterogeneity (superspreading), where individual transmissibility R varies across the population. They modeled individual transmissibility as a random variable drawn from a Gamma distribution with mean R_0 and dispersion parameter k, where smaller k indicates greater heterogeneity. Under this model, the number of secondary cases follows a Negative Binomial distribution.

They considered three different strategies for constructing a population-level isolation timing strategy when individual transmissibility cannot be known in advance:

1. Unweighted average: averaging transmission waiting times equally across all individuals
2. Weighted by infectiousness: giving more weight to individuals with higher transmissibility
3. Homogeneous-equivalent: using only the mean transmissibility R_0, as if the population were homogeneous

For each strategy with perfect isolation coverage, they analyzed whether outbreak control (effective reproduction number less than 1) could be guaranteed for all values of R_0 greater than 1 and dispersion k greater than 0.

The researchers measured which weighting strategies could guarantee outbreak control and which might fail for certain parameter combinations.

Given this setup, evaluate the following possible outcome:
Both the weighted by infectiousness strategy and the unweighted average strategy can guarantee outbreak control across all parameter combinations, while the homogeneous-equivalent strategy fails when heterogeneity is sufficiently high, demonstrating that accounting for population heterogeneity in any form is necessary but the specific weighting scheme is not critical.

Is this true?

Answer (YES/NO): NO